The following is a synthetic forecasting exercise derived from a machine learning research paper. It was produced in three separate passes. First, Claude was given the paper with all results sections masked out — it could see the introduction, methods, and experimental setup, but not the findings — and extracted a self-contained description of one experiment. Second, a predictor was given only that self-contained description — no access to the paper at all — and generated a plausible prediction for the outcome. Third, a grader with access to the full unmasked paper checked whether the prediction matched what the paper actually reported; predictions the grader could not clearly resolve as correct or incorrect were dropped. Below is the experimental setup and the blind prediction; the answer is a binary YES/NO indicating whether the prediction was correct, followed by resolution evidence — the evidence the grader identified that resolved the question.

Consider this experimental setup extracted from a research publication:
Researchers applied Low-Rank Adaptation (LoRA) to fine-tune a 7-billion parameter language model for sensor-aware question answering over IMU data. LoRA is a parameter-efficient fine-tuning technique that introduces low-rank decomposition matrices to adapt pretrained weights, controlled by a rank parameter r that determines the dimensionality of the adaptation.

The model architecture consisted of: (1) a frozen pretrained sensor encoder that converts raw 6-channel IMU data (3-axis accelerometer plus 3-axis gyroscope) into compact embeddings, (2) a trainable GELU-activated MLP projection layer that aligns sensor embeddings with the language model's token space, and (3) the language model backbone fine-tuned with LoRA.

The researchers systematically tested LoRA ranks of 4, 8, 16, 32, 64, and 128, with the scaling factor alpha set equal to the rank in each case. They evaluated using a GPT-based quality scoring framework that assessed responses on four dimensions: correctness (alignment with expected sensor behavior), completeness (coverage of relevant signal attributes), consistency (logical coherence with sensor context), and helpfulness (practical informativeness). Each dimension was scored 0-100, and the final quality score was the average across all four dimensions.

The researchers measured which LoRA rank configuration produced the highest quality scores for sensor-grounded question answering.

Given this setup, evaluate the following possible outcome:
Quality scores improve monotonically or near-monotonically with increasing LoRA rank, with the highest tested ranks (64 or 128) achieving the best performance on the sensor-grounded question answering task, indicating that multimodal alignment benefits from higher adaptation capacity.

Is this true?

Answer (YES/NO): NO